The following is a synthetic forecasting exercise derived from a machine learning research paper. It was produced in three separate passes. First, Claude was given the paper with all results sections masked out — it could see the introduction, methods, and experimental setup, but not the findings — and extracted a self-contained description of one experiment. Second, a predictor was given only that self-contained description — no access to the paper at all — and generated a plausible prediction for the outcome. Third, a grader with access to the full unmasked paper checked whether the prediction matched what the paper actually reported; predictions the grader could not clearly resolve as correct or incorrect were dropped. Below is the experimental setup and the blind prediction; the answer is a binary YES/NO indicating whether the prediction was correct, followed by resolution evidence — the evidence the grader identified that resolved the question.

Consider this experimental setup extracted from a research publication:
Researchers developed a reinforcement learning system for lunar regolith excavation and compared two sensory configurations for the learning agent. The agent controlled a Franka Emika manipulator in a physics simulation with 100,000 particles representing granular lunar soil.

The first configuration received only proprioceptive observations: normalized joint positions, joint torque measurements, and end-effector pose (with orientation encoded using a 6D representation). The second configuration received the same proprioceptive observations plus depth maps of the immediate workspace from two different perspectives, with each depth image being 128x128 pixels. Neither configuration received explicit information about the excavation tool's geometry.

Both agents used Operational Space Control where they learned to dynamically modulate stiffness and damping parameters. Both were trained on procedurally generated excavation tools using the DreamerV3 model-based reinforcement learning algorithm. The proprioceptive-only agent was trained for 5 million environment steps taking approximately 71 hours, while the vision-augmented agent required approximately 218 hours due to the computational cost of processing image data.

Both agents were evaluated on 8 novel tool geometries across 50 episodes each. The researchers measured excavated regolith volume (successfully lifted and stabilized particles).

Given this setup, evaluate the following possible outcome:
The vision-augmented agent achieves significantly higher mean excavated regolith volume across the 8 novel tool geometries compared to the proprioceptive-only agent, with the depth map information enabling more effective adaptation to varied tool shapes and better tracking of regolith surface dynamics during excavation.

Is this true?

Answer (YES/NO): YES